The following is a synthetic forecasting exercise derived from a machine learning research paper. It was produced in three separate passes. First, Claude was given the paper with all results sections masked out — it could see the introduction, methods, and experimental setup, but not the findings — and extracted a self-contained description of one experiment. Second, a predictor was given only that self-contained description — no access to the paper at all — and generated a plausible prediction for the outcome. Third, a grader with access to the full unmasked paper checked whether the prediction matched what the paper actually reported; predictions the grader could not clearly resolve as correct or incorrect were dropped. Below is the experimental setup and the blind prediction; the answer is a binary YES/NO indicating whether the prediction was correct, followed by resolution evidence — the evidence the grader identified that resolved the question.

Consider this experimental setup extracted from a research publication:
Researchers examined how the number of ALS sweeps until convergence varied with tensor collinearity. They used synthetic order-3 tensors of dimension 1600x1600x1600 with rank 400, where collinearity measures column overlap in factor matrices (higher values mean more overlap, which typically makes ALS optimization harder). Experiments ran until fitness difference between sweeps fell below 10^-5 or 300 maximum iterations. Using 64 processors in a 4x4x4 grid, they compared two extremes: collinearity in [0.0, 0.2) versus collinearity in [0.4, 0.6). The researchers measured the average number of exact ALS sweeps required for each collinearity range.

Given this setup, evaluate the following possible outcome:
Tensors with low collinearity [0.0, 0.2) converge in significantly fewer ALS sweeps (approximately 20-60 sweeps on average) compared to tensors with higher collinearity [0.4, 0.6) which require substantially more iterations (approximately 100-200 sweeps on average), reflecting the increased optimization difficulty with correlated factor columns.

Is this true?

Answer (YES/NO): NO